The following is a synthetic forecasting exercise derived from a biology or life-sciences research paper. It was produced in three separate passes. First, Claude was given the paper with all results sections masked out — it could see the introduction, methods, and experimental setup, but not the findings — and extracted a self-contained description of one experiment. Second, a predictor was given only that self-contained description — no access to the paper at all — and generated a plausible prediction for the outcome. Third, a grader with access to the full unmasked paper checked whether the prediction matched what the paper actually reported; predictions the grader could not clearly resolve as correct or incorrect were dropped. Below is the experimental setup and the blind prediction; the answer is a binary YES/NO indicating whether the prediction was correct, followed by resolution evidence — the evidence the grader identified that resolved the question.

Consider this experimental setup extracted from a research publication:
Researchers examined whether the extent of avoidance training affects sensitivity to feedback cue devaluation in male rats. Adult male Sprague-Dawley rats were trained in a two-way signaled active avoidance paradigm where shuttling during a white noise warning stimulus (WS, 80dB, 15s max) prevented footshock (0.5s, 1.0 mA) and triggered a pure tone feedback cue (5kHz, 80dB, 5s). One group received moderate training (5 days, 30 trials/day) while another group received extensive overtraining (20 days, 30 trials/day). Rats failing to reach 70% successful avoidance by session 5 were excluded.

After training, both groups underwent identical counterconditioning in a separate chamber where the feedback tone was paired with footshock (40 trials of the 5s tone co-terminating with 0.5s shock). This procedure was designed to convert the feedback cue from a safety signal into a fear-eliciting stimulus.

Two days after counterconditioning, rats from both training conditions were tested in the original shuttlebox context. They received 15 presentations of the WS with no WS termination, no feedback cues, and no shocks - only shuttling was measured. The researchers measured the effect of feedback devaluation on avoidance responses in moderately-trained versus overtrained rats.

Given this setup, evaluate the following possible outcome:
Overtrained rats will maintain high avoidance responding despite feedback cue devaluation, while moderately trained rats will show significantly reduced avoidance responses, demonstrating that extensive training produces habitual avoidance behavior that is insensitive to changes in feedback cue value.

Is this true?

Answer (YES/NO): YES